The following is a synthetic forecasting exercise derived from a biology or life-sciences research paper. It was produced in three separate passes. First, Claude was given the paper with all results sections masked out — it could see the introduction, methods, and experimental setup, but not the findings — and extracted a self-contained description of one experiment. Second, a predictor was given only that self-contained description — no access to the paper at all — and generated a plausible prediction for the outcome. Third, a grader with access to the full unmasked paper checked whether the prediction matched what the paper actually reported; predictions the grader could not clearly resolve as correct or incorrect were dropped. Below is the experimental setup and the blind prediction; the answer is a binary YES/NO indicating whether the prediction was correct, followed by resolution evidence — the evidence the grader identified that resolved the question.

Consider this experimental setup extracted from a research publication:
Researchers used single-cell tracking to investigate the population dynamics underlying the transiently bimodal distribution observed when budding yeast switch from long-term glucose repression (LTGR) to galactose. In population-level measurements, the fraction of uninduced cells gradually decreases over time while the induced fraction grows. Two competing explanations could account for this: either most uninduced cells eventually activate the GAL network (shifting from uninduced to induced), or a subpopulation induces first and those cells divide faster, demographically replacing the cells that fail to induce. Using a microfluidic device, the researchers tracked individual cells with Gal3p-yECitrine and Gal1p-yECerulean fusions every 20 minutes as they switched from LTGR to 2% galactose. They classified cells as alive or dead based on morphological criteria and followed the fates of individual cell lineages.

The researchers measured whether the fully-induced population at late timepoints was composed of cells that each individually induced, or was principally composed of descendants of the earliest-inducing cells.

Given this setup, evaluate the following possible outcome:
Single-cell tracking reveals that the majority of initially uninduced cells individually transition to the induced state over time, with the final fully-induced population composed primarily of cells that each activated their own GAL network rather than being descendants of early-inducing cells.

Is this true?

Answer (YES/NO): NO